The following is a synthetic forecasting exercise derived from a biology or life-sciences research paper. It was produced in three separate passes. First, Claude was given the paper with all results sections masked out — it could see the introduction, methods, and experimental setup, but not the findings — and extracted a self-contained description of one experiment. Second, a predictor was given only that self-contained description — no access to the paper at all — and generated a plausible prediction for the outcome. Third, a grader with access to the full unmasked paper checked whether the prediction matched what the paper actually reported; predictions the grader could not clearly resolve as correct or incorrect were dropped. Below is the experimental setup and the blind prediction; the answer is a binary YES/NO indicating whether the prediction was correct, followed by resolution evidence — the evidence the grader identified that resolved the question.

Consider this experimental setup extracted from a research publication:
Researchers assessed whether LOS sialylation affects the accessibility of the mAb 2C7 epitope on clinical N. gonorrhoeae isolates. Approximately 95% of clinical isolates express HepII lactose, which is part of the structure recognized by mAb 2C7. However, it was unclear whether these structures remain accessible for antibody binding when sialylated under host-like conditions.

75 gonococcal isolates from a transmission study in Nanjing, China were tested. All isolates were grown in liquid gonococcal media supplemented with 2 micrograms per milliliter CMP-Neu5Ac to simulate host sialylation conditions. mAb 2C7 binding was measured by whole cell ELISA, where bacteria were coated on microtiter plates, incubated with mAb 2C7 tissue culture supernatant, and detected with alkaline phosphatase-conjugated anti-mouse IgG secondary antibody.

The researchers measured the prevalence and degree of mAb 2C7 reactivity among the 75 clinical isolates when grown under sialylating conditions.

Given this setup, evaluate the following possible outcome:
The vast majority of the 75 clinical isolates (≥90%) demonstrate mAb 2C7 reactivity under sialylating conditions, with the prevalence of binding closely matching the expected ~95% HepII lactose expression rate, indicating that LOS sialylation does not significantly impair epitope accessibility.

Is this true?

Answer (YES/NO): YES